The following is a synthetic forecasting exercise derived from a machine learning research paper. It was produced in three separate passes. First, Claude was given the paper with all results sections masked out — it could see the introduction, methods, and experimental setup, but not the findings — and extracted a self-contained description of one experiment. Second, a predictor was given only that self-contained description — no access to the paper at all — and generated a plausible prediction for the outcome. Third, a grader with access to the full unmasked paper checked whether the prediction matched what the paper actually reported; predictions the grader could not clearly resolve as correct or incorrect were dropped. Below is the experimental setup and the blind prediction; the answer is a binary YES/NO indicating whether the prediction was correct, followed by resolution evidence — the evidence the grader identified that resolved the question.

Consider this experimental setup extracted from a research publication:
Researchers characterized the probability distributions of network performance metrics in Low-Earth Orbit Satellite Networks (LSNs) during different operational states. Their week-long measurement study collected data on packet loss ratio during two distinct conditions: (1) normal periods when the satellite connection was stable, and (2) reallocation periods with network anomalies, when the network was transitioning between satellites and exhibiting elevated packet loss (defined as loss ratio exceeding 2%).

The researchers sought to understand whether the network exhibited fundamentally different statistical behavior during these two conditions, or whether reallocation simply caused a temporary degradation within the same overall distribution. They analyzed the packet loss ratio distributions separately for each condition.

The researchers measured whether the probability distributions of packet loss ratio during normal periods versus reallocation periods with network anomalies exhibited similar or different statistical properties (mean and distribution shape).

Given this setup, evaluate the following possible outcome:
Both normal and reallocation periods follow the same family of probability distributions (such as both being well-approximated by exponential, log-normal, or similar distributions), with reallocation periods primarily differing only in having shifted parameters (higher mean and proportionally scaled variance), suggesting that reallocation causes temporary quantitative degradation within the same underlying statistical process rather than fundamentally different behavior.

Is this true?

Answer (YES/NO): NO